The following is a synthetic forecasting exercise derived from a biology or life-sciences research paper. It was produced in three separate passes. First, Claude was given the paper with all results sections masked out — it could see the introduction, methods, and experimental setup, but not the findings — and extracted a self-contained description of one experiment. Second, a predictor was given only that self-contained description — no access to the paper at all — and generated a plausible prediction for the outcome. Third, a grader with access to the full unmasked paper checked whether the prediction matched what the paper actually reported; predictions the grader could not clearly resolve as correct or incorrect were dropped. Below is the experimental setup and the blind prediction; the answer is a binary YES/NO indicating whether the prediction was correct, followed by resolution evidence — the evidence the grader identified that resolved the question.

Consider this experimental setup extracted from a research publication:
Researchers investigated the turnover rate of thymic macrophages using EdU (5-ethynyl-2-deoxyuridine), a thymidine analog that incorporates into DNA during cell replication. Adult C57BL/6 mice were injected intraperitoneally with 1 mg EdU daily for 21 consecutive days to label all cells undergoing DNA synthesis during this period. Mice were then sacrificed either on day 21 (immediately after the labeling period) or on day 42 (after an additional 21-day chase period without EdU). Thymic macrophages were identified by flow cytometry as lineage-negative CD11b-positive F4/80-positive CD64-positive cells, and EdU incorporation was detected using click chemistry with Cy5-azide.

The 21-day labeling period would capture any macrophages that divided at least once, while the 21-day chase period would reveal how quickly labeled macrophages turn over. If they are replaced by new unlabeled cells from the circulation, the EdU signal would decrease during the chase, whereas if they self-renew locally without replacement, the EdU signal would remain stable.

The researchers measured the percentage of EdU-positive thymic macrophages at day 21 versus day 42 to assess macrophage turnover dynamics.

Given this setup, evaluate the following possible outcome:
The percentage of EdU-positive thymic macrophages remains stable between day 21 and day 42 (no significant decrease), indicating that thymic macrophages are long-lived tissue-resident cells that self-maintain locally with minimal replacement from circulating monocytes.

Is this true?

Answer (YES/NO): NO